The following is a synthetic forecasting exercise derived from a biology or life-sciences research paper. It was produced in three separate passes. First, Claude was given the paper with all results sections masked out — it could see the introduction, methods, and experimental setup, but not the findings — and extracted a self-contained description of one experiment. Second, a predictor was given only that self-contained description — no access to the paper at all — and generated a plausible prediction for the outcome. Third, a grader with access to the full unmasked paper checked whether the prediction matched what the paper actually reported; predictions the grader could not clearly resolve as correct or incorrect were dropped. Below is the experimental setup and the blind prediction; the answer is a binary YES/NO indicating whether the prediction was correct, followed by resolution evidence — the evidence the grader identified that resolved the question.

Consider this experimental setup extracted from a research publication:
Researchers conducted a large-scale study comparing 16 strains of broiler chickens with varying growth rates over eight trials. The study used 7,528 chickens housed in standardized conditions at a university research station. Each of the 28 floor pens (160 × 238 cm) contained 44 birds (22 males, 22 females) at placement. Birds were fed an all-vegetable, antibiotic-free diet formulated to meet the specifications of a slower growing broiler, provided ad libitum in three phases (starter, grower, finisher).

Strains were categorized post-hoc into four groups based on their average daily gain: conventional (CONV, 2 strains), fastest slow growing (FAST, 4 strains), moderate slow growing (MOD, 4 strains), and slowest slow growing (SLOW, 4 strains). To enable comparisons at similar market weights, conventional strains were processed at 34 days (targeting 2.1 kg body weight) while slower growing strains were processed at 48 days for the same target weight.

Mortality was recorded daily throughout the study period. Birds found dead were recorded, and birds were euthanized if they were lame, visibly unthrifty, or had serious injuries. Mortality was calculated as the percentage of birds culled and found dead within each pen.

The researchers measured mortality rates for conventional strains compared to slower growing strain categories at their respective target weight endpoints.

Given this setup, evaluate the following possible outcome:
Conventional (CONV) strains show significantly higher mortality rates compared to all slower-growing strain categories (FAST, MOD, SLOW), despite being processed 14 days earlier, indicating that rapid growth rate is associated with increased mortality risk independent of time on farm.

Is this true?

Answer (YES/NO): NO